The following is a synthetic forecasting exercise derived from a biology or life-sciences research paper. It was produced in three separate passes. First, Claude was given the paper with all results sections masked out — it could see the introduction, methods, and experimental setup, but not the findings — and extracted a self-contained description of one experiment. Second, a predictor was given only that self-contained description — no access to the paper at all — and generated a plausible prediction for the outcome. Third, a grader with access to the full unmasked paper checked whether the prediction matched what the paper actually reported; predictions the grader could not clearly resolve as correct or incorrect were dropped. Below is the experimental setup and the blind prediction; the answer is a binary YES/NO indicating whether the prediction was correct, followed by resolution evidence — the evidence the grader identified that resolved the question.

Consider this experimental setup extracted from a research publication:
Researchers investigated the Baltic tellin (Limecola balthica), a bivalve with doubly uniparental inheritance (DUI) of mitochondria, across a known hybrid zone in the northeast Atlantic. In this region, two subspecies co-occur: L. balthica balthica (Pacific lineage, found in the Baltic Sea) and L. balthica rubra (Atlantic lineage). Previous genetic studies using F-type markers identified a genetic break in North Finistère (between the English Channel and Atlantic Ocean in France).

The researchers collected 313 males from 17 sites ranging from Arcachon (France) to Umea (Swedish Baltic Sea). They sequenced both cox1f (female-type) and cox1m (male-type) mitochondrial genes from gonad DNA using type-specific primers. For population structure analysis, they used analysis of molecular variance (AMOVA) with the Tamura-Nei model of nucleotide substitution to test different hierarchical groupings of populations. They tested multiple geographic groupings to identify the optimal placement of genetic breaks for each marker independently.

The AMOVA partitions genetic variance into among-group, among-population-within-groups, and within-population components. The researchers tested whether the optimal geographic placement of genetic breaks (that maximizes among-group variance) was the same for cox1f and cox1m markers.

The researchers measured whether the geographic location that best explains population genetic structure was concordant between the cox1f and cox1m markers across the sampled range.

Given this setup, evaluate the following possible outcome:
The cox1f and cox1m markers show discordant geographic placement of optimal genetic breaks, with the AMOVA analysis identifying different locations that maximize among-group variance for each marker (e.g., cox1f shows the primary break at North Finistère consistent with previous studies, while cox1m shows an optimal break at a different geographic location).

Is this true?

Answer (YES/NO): YES